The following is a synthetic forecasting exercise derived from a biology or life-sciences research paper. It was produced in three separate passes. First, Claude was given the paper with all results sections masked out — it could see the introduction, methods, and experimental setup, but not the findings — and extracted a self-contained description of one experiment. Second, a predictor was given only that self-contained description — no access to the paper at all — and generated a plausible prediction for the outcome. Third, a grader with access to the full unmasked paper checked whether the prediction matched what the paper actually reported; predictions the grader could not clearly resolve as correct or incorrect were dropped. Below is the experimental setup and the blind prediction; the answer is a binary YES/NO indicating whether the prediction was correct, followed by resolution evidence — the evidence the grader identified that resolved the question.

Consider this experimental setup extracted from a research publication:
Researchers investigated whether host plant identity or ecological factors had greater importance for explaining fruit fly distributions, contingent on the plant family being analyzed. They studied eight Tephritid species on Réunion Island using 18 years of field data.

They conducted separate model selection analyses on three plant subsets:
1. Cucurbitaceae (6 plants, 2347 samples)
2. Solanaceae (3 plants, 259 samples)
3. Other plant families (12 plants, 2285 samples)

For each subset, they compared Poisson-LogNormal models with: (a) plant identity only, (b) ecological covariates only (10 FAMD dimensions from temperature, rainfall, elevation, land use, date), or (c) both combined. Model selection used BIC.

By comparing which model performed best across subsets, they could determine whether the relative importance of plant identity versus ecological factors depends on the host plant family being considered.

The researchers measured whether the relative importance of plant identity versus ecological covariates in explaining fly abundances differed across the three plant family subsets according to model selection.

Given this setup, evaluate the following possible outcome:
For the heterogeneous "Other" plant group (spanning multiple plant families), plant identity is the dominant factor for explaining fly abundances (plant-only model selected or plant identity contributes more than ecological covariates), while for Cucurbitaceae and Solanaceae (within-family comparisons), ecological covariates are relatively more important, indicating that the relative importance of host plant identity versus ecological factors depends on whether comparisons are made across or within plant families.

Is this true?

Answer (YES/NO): NO